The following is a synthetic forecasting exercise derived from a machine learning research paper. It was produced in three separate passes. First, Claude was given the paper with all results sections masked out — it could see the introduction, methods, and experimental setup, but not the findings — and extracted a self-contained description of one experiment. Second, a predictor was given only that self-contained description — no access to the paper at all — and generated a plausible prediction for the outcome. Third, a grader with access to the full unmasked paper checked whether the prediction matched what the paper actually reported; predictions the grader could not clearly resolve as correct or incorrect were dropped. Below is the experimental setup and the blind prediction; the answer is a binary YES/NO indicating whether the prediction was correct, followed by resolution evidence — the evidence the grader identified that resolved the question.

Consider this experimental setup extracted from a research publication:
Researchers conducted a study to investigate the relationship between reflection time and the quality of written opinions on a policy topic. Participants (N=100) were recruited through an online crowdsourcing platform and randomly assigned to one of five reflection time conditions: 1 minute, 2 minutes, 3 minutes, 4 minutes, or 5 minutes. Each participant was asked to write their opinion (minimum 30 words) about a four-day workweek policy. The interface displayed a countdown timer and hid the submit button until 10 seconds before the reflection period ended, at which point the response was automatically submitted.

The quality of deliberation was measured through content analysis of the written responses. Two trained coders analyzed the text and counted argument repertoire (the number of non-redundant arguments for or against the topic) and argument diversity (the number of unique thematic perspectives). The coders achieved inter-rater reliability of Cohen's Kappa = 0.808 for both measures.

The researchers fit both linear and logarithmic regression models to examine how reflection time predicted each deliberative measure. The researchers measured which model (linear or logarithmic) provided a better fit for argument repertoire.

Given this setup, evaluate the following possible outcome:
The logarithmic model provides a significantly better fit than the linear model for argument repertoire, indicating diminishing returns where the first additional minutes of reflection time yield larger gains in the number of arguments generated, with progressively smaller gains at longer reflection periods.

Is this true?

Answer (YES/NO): YES